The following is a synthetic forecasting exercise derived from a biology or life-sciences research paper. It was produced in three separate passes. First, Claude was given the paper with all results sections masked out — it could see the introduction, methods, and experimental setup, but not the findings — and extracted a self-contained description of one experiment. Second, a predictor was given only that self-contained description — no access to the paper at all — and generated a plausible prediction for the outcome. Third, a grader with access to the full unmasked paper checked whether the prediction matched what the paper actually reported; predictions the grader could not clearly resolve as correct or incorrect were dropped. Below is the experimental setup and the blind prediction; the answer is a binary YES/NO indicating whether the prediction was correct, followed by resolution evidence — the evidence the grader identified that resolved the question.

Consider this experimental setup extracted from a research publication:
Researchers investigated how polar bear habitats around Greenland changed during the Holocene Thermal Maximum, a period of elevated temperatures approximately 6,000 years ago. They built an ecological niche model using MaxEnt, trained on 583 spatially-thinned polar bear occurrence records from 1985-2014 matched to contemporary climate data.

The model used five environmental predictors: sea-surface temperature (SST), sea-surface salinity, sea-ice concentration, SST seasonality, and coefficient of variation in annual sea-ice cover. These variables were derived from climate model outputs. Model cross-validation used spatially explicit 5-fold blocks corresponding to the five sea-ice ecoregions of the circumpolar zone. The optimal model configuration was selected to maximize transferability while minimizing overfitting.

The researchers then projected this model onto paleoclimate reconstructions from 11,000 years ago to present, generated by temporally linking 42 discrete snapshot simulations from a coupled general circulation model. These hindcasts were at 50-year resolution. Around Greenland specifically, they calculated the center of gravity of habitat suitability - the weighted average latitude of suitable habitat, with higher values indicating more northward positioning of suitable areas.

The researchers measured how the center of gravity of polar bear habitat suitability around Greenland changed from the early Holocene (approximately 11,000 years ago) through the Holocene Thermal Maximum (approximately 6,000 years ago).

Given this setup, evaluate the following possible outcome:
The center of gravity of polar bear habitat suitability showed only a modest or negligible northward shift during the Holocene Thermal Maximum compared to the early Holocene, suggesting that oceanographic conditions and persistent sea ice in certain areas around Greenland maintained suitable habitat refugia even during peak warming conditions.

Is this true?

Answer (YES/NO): NO